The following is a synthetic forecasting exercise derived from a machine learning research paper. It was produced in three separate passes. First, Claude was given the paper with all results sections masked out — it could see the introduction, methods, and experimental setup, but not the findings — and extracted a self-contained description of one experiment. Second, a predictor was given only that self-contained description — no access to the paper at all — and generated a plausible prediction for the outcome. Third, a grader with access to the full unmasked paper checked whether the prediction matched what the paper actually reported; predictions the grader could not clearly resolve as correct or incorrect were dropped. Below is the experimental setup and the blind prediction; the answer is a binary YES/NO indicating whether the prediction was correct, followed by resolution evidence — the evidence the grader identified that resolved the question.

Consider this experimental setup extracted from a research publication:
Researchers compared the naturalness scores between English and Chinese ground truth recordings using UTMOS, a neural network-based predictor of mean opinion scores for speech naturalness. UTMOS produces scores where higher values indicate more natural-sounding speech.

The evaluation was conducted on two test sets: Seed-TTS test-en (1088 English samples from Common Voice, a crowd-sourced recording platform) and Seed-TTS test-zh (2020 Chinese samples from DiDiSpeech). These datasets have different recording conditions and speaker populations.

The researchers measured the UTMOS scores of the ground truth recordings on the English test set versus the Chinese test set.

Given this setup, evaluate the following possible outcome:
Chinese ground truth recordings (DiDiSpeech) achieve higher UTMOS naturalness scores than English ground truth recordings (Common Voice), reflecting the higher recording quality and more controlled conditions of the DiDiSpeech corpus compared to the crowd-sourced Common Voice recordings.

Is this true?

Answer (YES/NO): NO